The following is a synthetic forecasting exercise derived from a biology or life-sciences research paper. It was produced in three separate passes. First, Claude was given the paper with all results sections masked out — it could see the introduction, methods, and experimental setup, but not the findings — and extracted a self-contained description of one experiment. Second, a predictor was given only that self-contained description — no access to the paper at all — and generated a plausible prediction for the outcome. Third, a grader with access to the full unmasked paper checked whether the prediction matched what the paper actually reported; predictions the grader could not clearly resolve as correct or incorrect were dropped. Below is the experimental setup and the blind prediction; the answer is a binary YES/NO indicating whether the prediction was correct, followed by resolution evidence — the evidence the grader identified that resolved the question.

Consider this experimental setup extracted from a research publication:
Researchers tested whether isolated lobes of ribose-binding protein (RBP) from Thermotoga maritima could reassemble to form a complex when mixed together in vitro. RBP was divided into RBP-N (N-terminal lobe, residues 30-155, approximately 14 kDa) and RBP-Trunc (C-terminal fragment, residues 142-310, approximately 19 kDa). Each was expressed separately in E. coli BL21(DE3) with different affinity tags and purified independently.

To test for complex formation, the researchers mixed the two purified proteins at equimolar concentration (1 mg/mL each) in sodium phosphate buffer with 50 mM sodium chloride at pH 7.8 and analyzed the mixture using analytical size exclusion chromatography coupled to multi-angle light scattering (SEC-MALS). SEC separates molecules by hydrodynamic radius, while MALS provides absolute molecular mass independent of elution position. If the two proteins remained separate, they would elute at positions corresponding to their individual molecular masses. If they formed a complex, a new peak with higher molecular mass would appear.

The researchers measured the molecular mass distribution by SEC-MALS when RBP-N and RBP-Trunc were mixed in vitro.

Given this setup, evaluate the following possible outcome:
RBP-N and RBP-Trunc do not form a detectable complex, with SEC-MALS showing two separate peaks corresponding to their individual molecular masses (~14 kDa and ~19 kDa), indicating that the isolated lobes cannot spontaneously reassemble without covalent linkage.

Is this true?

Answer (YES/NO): NO